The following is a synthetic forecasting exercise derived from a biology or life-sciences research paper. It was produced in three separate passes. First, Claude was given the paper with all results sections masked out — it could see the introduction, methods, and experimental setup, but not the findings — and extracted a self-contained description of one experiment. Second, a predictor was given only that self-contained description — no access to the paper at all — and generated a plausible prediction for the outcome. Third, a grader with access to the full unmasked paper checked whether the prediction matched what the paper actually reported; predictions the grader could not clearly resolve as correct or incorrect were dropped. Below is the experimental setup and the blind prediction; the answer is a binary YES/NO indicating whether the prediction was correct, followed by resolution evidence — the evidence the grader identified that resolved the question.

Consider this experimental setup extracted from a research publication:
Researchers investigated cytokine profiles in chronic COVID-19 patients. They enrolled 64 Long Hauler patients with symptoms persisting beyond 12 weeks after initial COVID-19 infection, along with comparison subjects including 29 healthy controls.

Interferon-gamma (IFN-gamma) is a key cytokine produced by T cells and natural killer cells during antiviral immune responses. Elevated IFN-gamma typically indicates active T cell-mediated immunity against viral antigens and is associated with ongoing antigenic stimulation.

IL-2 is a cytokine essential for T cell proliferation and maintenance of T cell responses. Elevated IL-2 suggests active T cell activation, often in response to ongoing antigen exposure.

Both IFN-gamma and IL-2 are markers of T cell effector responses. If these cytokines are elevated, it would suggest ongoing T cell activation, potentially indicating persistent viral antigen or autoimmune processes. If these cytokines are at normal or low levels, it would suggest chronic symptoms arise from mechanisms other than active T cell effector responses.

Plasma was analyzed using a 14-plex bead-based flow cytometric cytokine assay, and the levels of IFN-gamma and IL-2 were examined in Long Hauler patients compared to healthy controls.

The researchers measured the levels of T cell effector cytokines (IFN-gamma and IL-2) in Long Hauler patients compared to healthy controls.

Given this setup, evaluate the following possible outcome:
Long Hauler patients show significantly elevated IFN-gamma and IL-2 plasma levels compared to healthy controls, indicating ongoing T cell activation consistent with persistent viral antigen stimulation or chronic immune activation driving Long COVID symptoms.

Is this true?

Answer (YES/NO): YES